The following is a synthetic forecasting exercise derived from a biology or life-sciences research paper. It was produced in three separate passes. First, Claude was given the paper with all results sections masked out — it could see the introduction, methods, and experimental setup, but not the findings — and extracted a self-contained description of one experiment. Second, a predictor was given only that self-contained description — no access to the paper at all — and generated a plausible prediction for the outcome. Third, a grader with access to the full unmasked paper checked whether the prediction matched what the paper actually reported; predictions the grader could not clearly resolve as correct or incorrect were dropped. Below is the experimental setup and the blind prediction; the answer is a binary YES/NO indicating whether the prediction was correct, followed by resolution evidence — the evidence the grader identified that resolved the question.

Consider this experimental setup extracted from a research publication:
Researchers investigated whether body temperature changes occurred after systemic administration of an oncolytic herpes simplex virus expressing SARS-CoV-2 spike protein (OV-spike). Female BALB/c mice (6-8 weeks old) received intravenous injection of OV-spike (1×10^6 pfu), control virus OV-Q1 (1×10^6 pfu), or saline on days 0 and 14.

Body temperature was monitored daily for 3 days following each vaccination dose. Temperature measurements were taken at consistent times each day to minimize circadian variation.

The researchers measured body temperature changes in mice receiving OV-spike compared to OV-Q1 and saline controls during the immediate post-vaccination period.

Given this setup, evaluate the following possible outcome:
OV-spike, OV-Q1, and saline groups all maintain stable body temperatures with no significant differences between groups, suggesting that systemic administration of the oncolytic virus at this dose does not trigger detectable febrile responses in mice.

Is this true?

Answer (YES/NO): YES